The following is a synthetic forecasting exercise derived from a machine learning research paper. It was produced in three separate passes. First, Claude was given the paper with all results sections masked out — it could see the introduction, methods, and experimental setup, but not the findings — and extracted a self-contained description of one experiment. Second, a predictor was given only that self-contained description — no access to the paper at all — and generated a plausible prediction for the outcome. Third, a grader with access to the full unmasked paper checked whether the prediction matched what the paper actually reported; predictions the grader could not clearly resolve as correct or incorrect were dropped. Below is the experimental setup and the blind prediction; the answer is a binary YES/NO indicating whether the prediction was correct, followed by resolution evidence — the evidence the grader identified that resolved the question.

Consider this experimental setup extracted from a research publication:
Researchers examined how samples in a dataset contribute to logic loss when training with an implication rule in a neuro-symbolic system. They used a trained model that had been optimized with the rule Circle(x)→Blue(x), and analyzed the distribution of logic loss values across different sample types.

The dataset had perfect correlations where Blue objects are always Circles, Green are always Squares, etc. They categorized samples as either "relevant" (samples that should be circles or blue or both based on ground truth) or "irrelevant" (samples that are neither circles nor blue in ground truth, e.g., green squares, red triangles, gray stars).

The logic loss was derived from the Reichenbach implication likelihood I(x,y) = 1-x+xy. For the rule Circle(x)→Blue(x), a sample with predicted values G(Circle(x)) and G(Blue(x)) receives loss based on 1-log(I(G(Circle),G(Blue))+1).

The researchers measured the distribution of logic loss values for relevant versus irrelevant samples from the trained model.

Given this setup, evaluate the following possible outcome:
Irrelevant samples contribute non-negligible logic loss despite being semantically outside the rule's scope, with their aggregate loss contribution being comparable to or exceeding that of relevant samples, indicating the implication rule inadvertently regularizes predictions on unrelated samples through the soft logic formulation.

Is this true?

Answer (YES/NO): NO